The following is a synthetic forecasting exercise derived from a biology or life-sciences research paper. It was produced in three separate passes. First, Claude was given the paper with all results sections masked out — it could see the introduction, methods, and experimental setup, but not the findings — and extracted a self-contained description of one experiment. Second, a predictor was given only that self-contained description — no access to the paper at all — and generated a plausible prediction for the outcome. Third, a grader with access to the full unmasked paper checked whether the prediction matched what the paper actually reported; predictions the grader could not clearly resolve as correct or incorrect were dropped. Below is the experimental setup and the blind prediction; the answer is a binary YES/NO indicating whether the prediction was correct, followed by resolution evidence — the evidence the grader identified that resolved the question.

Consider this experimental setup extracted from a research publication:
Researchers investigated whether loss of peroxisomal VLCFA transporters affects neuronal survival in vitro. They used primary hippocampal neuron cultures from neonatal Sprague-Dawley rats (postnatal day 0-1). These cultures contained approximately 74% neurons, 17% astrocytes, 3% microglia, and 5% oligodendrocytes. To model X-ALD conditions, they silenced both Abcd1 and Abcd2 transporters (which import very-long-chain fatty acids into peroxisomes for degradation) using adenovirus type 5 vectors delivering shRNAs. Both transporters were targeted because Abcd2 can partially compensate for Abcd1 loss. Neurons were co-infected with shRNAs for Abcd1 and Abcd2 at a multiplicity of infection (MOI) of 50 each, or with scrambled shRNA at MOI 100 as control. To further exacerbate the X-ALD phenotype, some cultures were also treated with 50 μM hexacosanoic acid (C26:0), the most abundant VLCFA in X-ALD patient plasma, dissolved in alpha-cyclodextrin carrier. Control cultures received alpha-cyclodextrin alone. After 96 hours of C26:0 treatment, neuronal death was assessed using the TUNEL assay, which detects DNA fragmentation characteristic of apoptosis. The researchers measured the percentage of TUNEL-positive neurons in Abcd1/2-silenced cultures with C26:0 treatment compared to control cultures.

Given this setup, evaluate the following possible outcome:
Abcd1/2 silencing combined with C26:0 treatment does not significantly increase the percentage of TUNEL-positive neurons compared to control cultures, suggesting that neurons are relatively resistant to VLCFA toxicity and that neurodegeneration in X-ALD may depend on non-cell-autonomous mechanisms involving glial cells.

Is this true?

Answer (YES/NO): NO